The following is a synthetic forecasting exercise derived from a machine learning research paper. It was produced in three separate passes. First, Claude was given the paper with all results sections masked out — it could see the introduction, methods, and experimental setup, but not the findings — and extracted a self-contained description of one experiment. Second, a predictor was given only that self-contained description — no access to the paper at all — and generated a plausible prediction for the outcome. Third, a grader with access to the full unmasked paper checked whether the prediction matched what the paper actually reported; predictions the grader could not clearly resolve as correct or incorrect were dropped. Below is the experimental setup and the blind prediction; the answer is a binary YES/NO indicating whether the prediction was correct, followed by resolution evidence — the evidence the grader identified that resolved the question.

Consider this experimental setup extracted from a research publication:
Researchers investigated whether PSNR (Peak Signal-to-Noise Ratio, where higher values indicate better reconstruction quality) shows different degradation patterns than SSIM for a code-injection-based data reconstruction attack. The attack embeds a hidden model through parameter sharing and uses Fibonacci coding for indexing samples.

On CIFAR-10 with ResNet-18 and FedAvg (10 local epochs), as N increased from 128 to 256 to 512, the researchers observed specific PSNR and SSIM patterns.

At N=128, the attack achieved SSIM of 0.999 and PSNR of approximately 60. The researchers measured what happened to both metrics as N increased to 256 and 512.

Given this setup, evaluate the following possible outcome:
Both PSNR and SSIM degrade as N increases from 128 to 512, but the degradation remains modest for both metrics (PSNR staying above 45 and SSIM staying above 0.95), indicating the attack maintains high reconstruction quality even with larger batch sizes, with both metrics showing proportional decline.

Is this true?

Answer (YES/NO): NO